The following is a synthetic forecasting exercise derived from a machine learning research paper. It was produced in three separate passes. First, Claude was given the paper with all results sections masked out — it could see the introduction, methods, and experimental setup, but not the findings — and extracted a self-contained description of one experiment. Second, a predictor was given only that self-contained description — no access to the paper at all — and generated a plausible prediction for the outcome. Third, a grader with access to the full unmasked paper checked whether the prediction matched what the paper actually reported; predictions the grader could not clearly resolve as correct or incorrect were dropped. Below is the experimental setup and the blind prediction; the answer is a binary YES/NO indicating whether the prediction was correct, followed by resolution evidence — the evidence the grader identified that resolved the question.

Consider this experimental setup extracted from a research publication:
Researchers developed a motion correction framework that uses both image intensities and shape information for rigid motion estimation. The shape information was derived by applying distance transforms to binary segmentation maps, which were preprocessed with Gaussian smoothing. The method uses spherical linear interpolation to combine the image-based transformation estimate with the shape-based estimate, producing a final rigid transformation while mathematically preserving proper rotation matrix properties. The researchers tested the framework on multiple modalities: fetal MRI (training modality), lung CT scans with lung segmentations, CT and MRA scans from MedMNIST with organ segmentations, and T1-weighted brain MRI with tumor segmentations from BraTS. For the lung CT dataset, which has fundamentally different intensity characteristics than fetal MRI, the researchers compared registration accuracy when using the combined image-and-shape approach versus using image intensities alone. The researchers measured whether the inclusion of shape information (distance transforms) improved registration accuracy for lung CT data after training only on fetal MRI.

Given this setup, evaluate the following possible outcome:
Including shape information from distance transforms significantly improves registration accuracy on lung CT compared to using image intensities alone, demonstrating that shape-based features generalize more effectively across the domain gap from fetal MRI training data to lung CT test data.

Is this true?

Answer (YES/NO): YES